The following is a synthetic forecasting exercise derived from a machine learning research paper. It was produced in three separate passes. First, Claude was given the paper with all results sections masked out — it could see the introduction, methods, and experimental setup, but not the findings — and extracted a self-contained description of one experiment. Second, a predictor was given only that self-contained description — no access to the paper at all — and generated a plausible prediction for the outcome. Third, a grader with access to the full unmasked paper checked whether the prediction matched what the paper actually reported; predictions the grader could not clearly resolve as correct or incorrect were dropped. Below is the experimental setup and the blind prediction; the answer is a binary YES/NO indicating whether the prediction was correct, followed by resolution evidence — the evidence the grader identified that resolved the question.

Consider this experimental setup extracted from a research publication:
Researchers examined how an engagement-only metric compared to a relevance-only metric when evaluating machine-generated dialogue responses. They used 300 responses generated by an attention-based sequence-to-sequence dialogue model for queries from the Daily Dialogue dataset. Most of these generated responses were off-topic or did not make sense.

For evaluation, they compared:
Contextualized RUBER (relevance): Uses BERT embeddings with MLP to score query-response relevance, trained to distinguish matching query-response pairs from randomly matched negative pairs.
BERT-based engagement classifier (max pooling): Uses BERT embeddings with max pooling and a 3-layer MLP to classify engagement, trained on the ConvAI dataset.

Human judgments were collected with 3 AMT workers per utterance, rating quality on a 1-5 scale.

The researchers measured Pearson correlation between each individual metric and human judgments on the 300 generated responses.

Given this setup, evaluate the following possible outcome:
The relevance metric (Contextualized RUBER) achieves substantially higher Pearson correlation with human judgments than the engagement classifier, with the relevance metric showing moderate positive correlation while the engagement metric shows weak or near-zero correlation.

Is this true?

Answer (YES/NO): YES